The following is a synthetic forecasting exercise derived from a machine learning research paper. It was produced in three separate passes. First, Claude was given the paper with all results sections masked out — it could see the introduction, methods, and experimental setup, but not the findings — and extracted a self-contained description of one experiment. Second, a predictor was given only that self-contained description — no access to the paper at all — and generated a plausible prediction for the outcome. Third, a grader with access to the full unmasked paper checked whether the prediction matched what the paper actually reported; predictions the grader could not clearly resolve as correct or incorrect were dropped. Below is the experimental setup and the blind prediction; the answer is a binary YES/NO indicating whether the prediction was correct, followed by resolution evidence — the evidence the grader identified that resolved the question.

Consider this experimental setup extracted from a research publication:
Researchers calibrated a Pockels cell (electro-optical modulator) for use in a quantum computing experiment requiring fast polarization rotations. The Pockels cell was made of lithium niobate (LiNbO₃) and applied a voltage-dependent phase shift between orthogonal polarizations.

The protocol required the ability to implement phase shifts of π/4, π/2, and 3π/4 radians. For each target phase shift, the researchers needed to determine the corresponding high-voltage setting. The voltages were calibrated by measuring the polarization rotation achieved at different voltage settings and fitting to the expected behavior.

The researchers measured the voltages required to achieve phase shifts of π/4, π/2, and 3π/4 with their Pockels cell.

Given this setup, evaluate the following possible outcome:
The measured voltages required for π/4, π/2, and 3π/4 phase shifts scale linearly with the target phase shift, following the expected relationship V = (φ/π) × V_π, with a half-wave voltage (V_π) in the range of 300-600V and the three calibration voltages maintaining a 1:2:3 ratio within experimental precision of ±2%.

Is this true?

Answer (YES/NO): NO